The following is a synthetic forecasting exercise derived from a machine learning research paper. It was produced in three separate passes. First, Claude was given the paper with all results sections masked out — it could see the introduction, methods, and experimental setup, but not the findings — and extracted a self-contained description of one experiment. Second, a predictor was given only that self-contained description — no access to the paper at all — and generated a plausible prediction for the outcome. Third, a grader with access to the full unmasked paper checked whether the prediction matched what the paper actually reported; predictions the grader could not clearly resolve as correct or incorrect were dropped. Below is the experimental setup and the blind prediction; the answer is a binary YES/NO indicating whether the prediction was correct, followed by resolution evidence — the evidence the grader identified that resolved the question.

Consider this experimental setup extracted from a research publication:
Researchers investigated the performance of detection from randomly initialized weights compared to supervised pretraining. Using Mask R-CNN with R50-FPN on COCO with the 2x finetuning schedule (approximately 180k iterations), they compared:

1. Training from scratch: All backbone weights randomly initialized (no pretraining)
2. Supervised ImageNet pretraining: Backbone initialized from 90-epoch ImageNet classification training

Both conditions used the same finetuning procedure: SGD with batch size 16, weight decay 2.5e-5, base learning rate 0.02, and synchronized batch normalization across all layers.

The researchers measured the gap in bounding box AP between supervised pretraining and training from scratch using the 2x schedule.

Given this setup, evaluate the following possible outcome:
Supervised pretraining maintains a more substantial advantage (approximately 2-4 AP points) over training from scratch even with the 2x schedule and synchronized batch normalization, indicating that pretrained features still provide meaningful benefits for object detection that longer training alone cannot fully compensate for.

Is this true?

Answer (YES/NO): YES